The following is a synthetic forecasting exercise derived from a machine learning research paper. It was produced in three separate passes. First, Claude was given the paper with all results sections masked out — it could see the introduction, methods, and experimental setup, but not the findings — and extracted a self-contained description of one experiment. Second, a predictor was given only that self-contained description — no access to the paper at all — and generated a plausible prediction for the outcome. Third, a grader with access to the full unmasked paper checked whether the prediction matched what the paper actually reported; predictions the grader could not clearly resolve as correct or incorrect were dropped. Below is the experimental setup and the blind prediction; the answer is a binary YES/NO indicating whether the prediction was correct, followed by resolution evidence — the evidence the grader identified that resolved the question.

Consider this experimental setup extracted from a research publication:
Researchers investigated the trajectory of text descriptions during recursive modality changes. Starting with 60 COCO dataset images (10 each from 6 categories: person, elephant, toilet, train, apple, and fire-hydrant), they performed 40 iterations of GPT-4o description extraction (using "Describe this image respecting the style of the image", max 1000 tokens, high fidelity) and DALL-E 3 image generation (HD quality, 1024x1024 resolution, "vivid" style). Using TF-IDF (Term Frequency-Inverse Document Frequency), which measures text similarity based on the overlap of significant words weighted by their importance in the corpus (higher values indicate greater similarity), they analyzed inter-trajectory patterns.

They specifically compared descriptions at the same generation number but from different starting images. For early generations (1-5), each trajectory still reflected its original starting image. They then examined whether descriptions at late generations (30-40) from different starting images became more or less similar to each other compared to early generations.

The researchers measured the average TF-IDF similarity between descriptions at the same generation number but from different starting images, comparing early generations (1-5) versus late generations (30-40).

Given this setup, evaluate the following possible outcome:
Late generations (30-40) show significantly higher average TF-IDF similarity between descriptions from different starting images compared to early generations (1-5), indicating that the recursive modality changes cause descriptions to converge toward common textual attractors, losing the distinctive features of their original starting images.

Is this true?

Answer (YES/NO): NO